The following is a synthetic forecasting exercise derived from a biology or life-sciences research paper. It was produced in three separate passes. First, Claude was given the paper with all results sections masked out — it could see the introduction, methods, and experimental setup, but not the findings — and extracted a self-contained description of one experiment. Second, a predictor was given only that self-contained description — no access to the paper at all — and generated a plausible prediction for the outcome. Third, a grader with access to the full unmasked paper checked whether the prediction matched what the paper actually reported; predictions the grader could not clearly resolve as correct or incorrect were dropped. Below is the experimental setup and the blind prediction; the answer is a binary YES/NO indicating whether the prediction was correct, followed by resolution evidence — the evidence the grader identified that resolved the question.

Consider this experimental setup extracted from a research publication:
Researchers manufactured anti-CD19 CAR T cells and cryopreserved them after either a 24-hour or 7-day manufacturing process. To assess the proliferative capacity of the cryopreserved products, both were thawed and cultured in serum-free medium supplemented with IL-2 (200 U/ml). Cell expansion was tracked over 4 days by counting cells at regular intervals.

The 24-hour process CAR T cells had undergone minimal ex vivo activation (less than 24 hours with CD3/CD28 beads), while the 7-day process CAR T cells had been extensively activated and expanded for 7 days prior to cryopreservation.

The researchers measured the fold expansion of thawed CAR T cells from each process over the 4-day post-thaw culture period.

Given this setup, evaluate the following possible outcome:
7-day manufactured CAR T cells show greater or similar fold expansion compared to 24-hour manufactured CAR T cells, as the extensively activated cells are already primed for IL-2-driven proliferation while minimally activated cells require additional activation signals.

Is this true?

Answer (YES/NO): NO